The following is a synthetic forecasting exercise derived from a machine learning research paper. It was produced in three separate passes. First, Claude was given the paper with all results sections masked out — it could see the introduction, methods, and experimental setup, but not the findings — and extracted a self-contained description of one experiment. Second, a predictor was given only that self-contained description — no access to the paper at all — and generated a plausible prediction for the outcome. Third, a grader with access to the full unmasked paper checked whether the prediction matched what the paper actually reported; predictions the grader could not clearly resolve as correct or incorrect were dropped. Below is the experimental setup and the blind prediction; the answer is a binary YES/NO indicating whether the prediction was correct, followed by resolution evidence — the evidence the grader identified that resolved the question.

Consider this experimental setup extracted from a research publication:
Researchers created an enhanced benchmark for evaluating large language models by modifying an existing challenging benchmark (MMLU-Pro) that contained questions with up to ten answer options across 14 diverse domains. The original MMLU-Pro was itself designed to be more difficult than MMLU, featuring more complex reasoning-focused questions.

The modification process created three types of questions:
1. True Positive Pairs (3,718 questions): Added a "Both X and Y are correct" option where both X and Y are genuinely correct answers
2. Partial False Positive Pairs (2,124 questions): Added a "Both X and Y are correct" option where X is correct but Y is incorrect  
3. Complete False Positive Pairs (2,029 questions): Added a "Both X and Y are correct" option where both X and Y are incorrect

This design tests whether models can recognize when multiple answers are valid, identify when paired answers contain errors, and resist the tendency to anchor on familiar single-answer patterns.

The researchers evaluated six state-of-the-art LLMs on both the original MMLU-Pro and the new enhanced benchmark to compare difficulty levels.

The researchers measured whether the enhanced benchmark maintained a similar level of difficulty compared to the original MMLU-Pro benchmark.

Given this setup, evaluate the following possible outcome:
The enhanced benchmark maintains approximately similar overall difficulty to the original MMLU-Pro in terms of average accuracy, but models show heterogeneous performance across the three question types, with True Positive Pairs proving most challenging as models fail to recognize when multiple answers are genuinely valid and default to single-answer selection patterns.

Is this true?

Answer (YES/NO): NO